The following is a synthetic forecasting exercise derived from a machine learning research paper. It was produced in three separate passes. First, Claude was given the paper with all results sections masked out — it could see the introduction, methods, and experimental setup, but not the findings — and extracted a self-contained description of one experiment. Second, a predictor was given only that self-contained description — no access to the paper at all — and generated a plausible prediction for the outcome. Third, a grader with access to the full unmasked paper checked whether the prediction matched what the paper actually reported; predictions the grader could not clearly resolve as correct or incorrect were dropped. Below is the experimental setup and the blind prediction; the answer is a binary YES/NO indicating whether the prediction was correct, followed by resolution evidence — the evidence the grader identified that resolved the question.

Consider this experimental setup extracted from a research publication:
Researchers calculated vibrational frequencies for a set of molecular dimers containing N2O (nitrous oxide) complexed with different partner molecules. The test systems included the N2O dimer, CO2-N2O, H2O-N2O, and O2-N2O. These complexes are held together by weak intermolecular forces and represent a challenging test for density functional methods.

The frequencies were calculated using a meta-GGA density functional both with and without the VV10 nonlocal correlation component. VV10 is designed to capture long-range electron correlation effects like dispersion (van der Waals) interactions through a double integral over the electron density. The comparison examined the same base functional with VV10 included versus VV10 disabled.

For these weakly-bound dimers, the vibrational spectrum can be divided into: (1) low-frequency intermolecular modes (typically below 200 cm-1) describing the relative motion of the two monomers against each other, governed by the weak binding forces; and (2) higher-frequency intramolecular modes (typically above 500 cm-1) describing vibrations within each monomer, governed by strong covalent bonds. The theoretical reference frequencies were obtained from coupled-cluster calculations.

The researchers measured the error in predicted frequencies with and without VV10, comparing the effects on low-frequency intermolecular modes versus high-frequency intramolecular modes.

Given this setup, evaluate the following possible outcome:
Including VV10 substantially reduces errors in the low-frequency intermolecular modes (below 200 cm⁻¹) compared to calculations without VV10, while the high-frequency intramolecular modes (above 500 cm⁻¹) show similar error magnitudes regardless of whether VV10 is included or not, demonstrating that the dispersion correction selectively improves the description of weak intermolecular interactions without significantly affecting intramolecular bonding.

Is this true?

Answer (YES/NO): NO